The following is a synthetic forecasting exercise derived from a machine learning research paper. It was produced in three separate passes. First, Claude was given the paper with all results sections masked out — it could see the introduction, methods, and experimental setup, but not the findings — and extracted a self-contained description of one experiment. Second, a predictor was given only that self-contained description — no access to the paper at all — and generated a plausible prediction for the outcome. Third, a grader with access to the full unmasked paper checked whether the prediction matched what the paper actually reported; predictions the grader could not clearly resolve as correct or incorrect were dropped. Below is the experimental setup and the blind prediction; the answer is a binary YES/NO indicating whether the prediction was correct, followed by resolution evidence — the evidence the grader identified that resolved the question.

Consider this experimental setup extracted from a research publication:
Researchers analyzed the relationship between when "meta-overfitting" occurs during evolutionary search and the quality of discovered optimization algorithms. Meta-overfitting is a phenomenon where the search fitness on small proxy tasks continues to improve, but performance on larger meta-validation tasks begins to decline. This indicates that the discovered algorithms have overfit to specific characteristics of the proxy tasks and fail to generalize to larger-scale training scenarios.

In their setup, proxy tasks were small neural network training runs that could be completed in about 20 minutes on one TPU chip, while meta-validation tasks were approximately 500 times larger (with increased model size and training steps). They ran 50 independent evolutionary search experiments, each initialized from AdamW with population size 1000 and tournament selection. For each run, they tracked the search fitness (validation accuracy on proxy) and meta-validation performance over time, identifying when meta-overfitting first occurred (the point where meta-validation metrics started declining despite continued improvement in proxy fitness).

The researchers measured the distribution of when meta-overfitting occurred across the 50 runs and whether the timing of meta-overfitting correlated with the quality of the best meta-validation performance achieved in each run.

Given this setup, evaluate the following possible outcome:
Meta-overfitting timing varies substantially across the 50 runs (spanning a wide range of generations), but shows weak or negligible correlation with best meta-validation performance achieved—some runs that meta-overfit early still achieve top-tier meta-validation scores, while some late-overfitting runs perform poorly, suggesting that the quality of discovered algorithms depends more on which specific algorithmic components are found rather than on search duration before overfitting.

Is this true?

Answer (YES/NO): NO